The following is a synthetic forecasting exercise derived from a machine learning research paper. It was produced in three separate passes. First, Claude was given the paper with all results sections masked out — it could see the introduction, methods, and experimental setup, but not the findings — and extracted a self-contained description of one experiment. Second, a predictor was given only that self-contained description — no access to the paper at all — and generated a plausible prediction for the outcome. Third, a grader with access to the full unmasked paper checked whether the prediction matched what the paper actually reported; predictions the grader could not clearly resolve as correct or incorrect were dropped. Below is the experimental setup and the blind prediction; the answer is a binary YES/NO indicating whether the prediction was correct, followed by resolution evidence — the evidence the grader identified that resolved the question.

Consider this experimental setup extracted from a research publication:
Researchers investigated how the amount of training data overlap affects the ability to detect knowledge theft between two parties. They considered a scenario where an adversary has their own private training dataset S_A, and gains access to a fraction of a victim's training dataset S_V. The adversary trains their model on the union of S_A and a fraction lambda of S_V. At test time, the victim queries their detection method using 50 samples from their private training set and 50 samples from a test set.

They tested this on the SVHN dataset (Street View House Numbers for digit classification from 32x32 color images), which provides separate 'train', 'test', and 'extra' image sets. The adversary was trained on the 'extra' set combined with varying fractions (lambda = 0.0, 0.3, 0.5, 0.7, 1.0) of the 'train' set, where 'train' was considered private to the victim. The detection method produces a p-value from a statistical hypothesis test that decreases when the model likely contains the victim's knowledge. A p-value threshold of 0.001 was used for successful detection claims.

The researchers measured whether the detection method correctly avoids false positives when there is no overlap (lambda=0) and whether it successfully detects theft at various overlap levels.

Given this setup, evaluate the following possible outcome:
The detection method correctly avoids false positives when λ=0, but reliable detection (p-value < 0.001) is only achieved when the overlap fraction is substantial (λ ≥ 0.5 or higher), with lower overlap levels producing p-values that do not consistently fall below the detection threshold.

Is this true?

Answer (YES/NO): NO